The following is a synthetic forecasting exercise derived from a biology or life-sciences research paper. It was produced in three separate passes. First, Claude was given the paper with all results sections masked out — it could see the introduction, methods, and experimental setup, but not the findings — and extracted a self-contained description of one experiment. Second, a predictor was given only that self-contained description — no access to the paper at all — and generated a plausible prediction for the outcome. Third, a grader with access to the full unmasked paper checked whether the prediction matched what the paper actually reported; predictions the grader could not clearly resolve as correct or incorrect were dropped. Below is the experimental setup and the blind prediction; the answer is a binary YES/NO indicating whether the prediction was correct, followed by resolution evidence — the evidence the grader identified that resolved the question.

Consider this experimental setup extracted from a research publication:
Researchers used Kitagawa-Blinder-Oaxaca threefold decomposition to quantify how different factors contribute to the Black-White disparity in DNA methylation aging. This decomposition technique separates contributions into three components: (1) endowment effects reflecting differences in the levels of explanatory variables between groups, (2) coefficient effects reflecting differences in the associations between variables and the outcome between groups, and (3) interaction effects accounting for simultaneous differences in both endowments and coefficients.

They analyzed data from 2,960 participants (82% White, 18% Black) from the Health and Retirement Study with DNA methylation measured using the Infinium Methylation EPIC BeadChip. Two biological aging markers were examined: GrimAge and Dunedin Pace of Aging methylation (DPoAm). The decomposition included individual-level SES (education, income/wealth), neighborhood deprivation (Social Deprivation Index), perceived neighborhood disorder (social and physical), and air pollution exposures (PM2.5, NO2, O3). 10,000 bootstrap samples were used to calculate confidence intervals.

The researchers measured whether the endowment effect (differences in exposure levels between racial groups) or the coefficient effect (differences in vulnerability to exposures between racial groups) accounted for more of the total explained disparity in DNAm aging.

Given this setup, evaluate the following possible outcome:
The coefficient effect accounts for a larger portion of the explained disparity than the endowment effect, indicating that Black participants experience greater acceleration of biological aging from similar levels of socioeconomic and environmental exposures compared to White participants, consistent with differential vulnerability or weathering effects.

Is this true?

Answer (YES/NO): NO